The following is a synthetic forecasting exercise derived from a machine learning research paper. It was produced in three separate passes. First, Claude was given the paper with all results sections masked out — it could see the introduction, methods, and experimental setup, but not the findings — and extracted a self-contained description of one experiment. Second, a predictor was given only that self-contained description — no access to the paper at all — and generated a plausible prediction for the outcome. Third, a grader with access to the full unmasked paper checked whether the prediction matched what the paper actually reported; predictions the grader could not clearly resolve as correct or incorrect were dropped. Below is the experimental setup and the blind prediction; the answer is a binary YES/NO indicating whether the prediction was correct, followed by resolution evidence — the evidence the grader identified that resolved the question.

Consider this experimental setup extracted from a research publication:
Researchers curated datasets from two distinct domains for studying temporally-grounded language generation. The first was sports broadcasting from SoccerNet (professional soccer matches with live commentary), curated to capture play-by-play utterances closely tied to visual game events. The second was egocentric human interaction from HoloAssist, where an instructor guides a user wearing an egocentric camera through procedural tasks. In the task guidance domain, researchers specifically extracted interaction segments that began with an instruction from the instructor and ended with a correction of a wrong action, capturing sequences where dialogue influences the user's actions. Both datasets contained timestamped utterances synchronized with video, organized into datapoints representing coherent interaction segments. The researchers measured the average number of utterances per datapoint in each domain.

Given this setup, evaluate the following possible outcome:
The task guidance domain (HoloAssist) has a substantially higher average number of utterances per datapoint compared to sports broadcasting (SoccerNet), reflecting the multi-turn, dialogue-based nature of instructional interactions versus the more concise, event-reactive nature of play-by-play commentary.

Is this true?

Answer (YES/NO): YES